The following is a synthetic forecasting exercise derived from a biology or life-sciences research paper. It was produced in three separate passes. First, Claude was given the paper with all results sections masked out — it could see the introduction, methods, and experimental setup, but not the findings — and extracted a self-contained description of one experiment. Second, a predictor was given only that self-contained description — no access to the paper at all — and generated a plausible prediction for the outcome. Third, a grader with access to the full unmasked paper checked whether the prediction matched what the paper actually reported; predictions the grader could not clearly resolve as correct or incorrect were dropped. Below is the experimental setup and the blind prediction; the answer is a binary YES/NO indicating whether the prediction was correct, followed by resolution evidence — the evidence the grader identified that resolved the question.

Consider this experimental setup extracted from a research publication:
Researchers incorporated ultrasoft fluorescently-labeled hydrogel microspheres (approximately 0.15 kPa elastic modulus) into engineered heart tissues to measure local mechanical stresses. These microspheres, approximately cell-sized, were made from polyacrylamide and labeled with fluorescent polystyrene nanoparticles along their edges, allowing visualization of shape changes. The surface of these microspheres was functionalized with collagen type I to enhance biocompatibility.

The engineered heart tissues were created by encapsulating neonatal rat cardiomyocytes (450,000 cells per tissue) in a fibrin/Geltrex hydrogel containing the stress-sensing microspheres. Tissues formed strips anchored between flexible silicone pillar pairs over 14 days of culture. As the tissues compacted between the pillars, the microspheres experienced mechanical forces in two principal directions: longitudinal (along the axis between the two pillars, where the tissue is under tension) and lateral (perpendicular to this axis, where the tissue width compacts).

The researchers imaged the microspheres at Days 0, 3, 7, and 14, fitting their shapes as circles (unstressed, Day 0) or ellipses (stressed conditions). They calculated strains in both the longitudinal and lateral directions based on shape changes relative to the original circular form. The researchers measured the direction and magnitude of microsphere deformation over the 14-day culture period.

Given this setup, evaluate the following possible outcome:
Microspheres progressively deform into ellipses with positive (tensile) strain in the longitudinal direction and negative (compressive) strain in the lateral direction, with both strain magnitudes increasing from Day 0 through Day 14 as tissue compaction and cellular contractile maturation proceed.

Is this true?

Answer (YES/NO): YES